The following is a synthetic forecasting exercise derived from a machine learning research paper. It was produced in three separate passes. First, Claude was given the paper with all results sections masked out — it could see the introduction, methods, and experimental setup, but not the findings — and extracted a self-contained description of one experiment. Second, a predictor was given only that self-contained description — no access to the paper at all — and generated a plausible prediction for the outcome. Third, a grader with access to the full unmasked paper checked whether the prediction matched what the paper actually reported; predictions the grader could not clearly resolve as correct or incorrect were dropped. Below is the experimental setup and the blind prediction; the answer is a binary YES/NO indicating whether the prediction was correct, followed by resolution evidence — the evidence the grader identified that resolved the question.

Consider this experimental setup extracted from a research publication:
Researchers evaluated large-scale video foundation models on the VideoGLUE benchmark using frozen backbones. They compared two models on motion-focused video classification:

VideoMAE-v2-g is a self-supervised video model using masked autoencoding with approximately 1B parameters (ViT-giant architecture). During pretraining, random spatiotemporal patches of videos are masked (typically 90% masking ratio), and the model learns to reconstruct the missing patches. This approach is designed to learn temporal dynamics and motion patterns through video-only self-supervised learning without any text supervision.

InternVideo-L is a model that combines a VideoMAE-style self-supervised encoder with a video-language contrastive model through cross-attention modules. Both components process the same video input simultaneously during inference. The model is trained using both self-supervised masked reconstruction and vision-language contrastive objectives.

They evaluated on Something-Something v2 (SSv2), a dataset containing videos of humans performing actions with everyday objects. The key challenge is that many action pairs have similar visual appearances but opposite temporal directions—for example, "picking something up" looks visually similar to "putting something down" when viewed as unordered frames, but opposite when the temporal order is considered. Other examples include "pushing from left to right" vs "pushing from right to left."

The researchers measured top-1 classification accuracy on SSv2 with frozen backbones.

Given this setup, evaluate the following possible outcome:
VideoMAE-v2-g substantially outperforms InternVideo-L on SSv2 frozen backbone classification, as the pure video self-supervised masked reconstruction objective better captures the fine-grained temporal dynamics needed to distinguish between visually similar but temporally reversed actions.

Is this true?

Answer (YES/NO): NO